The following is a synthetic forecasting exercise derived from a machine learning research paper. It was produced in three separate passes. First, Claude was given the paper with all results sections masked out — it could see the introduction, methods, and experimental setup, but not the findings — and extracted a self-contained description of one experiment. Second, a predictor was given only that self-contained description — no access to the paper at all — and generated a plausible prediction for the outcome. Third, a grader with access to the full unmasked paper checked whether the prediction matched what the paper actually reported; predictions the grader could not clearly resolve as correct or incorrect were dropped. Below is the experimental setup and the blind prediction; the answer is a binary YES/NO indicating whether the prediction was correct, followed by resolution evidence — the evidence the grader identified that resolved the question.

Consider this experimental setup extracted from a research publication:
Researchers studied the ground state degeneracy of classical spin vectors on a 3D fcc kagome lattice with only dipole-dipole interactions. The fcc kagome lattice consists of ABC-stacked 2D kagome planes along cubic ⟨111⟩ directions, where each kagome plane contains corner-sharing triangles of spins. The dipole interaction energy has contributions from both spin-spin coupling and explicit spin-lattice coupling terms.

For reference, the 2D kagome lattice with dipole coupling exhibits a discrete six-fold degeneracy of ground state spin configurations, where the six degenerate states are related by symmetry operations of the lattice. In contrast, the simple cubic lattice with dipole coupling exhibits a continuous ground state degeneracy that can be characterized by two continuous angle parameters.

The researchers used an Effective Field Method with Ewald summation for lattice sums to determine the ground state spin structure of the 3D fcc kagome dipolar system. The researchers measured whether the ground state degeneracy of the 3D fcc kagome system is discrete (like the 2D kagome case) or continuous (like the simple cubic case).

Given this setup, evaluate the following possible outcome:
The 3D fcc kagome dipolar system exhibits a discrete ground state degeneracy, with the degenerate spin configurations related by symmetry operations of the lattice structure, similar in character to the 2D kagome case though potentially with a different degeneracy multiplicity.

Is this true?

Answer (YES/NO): NO